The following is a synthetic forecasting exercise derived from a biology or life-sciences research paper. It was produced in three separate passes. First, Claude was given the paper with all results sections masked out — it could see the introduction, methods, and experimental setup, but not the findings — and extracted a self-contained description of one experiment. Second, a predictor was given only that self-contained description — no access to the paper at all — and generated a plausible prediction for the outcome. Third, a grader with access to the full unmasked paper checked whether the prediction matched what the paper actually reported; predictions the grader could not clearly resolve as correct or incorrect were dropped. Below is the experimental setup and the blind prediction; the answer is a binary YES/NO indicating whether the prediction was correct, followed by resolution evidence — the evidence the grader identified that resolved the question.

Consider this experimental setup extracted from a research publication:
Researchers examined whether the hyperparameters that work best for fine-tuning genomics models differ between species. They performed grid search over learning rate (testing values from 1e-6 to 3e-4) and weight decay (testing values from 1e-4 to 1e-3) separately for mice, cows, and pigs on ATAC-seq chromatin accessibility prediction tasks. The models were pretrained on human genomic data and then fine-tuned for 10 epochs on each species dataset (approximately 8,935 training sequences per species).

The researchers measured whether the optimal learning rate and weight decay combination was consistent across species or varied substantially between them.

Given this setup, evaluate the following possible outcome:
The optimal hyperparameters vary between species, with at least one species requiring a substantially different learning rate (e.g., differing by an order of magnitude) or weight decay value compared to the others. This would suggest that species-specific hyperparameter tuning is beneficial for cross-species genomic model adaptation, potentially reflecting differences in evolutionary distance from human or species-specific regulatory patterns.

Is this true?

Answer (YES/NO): NO